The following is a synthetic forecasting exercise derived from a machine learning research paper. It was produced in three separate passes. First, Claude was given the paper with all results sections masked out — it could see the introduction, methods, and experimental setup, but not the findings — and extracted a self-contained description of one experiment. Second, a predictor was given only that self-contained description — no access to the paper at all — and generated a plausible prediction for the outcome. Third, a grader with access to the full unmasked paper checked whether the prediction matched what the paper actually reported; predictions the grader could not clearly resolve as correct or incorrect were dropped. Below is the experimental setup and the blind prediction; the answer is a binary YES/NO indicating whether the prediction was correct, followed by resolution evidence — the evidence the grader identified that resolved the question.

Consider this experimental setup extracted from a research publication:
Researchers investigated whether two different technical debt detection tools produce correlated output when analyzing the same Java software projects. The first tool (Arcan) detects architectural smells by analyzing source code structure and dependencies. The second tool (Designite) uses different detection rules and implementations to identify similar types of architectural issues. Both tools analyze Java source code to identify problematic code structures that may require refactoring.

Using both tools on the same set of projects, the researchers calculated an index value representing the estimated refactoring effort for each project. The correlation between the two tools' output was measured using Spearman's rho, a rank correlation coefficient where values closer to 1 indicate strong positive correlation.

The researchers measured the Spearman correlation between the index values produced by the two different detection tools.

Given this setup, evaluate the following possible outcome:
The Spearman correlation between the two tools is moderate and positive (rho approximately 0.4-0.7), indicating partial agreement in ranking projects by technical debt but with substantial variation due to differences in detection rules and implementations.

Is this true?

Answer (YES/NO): NO